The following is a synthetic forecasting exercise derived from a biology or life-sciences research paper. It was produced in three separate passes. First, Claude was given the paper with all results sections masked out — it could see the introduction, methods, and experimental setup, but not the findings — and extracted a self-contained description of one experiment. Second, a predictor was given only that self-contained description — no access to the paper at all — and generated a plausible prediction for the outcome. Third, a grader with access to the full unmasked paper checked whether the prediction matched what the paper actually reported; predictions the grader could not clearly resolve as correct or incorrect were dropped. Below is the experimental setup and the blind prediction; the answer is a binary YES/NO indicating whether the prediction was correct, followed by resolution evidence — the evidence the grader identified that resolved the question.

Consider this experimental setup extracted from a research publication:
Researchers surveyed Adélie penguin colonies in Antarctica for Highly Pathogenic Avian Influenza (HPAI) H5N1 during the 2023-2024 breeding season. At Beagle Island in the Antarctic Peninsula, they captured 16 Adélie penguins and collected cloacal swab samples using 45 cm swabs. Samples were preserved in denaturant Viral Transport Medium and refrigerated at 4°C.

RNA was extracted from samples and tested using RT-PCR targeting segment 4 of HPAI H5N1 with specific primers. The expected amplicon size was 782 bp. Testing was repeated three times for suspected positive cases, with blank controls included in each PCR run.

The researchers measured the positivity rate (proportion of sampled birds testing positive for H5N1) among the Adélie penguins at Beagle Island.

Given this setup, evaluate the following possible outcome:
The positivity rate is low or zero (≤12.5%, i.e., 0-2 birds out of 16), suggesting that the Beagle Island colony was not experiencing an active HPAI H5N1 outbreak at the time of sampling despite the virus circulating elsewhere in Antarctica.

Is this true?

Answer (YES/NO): NO